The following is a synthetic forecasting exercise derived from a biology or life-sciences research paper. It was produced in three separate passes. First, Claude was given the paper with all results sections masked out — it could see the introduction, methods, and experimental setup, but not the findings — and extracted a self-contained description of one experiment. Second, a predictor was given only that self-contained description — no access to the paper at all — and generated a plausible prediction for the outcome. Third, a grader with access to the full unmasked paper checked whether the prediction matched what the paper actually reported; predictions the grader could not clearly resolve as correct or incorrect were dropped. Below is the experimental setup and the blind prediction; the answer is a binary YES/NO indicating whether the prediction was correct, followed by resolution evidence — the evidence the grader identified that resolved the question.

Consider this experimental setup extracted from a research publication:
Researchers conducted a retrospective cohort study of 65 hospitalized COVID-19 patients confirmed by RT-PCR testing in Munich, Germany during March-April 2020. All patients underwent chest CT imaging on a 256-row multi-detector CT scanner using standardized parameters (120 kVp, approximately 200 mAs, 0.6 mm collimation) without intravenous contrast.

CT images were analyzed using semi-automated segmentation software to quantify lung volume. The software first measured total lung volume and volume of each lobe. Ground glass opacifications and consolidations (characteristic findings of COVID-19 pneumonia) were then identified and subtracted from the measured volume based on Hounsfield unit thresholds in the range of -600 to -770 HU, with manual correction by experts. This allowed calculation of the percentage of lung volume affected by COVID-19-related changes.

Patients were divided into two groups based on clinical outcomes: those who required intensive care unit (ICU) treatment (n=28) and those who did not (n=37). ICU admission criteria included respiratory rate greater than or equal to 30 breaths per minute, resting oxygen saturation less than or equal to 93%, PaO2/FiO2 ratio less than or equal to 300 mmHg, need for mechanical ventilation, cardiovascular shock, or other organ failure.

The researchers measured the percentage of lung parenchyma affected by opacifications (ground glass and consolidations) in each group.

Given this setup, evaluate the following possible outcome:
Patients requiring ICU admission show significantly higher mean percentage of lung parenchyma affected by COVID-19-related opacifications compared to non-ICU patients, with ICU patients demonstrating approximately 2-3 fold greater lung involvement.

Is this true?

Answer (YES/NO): YES